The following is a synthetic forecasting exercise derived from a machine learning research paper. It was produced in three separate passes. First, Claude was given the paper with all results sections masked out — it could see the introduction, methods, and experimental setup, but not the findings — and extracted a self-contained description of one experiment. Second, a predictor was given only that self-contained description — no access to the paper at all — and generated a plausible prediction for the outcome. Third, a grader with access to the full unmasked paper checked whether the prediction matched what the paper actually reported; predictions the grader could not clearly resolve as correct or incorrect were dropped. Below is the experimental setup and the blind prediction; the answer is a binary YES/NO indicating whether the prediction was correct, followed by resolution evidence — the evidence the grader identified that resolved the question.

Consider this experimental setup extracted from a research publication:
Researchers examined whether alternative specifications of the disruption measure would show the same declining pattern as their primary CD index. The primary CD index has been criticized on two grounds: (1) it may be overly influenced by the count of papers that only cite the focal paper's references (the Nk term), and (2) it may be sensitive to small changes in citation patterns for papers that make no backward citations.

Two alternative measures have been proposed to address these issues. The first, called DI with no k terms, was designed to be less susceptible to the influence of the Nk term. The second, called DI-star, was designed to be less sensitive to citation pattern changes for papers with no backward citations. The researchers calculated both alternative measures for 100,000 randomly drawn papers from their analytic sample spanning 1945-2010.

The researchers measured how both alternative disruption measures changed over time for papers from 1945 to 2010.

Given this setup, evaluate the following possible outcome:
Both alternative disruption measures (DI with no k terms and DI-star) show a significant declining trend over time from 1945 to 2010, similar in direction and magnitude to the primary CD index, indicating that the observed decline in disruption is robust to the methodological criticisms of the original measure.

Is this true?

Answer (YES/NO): YES